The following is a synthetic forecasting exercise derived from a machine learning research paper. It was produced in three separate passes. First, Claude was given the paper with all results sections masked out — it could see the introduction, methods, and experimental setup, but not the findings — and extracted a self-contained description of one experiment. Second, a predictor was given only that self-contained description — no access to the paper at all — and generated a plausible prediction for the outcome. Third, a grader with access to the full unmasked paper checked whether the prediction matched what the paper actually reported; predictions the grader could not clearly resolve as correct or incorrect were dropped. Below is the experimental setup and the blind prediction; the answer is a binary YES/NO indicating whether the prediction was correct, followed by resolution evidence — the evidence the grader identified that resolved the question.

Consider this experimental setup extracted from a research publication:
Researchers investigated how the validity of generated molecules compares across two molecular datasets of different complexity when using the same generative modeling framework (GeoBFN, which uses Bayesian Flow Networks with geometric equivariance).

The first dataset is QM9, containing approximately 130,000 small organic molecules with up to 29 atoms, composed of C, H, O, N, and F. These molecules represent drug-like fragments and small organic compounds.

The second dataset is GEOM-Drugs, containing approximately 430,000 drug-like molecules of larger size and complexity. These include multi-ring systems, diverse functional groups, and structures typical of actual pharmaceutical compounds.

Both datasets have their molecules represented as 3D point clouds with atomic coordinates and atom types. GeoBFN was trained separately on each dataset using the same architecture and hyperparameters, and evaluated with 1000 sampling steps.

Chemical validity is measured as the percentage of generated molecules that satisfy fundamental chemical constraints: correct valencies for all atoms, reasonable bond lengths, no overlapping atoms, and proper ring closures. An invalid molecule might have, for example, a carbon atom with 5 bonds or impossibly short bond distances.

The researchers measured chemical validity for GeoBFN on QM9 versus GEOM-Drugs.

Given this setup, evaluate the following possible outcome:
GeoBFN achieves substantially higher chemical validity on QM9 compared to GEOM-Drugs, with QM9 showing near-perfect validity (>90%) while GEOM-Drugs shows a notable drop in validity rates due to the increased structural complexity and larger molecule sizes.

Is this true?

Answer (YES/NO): NO